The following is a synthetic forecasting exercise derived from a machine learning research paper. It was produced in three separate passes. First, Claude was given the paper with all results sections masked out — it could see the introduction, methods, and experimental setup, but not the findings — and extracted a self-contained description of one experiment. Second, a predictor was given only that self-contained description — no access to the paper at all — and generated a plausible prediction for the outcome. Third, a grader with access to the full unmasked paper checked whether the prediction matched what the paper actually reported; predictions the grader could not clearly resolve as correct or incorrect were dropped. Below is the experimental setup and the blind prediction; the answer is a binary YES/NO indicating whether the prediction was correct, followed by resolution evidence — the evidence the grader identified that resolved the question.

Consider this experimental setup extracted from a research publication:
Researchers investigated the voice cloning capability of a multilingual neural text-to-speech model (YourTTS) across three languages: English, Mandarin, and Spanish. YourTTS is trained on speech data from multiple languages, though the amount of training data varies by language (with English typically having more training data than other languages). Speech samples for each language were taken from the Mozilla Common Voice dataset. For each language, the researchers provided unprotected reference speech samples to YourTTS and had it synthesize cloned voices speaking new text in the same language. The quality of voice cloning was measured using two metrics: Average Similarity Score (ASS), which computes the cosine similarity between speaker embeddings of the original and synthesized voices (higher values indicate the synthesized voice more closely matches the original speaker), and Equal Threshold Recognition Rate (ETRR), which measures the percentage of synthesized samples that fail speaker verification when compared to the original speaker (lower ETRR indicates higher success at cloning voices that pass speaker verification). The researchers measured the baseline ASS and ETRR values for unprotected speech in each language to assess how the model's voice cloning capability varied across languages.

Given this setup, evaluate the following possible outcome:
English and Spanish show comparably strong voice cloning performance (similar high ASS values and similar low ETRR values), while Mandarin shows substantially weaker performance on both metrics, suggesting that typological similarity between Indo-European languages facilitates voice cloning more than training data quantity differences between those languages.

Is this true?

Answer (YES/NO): NO